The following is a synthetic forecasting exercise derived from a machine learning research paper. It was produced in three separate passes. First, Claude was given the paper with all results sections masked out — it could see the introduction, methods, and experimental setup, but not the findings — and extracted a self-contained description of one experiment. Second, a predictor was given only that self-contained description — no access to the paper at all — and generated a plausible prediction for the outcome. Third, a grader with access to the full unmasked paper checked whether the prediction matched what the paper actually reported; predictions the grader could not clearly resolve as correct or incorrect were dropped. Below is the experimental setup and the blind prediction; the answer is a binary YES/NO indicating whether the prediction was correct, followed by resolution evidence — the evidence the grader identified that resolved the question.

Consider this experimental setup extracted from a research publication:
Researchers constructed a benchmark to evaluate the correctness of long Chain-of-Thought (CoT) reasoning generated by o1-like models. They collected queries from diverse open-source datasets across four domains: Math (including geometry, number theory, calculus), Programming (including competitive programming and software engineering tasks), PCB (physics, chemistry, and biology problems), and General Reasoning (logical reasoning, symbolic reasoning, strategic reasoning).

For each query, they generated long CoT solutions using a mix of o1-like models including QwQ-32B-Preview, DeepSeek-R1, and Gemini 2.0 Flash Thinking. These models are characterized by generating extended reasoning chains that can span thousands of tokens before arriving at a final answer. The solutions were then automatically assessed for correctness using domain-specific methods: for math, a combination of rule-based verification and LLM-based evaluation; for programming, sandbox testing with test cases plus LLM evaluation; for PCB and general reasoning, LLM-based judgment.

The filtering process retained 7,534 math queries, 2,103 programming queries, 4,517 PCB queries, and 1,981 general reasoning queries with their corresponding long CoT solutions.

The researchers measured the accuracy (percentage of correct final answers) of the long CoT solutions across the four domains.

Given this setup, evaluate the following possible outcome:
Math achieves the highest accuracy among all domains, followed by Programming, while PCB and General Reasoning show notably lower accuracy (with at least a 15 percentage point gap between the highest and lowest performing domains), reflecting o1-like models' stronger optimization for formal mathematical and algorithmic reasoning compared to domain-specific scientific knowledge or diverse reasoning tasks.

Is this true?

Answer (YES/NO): NO